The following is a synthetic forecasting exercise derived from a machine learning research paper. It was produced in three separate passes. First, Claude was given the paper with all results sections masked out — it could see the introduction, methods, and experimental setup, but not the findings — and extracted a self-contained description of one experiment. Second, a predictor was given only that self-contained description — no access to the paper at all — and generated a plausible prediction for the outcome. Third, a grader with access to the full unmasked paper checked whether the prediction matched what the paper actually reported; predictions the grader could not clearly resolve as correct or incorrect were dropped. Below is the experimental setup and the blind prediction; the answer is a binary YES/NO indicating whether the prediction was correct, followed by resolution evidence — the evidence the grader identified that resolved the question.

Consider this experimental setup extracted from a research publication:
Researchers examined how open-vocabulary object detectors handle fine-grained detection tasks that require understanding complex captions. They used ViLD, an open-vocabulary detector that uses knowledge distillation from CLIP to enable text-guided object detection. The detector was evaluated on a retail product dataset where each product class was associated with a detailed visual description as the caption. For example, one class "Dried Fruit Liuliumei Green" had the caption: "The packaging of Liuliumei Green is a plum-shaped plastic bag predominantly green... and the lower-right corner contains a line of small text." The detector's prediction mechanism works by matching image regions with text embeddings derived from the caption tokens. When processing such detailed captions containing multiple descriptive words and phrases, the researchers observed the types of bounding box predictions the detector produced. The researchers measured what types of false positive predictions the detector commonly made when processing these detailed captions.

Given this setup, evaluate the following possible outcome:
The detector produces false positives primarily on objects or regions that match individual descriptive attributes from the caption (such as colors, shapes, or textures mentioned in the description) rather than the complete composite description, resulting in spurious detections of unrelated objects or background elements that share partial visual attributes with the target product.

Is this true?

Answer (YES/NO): NO